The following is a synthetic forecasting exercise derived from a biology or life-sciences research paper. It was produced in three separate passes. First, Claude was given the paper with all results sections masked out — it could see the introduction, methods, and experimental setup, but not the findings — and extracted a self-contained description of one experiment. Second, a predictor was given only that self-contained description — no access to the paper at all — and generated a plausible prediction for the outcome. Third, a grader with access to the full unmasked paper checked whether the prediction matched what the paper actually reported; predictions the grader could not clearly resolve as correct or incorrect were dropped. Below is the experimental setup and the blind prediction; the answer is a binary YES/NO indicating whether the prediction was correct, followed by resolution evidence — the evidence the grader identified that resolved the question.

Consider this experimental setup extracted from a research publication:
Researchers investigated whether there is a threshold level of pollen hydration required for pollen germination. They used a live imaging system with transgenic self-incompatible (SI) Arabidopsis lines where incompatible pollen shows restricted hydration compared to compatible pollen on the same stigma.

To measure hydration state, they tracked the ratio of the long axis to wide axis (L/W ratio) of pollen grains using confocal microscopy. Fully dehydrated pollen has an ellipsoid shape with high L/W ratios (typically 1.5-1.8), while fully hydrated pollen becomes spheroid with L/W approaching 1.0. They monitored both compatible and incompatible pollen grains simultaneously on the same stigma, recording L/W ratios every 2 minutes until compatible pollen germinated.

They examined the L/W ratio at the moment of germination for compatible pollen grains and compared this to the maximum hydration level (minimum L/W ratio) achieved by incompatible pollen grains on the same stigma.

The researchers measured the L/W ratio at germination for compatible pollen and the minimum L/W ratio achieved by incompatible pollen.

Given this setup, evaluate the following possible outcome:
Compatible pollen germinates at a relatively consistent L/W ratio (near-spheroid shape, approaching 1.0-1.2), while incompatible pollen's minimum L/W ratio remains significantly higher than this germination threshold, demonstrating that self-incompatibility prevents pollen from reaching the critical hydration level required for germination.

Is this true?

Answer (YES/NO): NO